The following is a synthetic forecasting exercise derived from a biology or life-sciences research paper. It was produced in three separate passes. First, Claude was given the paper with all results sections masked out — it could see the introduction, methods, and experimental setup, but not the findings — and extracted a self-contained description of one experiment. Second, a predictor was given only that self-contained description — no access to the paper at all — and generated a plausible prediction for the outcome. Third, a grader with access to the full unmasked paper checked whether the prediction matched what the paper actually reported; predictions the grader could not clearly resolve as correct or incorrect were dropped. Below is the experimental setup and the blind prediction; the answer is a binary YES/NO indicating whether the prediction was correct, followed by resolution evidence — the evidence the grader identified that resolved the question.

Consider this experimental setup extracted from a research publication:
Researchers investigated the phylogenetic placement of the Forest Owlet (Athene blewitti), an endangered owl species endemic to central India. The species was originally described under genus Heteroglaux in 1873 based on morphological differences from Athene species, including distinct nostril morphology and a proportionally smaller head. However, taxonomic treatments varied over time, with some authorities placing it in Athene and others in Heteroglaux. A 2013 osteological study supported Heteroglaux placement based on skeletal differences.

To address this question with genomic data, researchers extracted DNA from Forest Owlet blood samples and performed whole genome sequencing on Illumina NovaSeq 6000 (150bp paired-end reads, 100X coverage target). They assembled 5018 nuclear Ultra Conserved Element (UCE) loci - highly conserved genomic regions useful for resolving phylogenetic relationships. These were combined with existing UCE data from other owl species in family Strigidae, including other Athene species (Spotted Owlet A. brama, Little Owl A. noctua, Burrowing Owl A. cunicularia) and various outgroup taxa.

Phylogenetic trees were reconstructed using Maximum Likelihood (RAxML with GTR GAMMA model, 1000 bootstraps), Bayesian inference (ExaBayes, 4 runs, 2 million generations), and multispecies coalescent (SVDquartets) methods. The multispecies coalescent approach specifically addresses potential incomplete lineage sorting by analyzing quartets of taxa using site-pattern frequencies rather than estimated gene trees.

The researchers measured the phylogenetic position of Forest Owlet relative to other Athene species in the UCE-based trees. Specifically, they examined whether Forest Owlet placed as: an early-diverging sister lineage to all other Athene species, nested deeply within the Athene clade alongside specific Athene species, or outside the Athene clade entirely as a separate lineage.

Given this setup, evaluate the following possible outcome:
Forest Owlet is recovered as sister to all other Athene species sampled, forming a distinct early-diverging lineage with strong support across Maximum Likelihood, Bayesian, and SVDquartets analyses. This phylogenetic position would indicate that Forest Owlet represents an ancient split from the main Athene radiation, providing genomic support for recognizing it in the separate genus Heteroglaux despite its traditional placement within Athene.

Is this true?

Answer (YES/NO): NO